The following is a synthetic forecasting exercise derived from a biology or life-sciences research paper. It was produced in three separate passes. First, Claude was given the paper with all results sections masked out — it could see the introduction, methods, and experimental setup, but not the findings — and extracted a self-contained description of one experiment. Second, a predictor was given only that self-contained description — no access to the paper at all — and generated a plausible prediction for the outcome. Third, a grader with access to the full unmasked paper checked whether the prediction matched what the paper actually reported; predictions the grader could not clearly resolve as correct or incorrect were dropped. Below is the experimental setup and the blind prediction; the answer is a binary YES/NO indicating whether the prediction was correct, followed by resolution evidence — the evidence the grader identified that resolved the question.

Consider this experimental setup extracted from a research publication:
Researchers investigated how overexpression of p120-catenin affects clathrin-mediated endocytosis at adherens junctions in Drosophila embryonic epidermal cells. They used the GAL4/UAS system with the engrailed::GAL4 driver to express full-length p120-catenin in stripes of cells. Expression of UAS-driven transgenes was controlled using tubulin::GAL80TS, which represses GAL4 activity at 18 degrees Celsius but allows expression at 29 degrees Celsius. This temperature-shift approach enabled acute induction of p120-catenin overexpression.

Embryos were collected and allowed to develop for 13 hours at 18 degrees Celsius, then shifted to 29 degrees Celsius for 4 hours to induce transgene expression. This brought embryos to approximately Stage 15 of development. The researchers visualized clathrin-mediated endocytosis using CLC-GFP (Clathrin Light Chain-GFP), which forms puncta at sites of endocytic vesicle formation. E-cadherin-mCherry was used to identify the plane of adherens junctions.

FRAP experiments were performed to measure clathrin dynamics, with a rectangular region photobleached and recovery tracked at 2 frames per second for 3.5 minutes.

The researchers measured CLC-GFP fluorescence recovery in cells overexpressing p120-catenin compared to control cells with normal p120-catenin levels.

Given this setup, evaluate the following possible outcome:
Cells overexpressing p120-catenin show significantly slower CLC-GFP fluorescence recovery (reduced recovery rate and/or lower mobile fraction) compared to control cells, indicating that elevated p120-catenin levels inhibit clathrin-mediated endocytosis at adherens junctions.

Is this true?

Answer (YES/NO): YES